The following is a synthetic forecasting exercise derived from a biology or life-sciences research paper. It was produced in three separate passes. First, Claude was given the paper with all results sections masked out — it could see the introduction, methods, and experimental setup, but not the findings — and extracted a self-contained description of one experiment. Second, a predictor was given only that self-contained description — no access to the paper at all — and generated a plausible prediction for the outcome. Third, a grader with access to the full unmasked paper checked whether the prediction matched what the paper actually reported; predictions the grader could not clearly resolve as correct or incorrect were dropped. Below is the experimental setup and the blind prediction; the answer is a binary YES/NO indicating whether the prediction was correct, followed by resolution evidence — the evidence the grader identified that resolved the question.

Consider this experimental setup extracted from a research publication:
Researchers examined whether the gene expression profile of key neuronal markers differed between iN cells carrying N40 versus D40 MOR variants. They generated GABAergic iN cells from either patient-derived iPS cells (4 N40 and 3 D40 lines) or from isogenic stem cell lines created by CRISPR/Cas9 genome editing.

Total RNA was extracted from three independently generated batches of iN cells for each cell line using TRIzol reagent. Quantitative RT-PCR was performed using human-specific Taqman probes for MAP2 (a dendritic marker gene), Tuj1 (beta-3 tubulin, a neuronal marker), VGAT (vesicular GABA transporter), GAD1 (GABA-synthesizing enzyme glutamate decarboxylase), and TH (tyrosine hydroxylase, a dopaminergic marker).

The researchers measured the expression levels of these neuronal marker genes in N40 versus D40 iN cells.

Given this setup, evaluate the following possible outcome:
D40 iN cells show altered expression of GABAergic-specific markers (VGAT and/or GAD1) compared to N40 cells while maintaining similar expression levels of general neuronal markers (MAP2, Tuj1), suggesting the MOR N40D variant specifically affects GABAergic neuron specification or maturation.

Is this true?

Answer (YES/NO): NO